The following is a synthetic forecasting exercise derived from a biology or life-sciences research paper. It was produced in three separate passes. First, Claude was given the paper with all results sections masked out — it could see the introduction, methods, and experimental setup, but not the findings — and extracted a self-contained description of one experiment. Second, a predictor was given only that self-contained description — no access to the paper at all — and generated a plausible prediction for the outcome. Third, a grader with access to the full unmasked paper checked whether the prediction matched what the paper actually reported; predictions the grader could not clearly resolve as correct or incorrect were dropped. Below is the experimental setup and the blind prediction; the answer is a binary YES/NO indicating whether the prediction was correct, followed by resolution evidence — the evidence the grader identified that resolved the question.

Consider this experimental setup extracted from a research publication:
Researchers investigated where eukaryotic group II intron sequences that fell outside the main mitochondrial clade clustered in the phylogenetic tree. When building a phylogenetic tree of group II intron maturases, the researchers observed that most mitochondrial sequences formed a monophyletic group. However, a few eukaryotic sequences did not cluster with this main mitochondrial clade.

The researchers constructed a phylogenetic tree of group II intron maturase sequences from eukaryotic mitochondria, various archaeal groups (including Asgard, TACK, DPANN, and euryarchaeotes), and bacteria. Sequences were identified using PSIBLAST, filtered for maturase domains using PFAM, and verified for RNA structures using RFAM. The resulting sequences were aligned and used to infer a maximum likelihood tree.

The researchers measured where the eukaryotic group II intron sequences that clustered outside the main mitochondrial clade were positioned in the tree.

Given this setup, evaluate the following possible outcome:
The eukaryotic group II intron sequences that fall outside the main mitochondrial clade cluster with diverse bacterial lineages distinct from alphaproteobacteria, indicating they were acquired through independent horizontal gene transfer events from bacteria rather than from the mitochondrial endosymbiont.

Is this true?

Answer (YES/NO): NO